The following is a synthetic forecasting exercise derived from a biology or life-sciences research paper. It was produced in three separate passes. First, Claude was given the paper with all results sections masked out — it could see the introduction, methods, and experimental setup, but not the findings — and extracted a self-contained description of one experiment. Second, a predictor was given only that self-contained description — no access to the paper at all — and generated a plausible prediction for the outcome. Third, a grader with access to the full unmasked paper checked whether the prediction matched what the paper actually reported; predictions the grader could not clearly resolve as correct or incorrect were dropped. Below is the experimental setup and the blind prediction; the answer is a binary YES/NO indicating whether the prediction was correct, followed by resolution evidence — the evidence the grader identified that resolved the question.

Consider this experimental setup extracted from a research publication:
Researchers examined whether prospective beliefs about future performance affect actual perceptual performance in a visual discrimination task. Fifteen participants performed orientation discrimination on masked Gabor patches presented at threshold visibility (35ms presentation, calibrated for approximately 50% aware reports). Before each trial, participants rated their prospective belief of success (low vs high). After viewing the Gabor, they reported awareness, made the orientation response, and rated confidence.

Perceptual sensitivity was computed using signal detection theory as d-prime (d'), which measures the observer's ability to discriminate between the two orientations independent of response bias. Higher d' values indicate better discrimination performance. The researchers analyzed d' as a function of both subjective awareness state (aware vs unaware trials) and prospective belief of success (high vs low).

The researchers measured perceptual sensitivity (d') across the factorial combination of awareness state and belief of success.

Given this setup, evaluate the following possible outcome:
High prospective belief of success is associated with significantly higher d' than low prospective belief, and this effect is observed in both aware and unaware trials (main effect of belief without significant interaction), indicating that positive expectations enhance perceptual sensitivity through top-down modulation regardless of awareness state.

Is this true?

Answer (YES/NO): NO